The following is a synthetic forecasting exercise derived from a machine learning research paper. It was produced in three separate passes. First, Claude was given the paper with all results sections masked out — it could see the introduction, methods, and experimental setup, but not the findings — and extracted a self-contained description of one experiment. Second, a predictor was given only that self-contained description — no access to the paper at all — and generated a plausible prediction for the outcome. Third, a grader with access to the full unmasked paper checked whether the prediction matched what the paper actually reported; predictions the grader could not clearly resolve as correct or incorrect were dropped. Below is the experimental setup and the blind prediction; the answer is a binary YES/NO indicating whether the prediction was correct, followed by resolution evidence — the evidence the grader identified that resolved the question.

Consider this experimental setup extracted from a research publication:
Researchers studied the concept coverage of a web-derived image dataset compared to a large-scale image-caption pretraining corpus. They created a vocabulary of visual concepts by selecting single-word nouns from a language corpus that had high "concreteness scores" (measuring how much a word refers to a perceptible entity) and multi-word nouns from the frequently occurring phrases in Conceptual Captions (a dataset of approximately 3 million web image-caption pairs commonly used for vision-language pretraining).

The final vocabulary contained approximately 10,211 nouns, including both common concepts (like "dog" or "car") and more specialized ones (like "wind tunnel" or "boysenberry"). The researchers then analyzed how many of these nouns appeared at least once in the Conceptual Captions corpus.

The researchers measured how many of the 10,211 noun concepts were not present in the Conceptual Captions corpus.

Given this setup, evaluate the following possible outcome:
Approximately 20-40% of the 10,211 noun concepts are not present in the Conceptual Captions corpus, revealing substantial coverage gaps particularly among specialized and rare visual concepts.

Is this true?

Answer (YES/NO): YES